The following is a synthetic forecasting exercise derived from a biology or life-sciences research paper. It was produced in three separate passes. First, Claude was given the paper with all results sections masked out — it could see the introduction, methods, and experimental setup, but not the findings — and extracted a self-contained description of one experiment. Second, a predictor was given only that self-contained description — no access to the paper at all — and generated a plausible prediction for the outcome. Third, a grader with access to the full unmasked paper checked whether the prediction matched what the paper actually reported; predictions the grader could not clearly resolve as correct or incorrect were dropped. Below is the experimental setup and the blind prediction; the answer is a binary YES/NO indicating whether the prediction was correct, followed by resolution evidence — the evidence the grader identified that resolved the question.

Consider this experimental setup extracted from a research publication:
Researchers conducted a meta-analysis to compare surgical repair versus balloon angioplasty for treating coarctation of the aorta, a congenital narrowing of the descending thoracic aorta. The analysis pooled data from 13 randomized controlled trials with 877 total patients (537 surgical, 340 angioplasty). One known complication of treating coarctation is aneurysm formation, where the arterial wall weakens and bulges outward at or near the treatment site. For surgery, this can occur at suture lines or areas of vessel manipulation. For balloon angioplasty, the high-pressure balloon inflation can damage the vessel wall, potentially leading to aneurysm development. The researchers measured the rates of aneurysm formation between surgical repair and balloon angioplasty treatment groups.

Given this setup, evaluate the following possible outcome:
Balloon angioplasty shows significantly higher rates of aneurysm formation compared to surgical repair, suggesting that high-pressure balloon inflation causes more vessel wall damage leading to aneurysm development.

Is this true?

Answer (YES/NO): YES